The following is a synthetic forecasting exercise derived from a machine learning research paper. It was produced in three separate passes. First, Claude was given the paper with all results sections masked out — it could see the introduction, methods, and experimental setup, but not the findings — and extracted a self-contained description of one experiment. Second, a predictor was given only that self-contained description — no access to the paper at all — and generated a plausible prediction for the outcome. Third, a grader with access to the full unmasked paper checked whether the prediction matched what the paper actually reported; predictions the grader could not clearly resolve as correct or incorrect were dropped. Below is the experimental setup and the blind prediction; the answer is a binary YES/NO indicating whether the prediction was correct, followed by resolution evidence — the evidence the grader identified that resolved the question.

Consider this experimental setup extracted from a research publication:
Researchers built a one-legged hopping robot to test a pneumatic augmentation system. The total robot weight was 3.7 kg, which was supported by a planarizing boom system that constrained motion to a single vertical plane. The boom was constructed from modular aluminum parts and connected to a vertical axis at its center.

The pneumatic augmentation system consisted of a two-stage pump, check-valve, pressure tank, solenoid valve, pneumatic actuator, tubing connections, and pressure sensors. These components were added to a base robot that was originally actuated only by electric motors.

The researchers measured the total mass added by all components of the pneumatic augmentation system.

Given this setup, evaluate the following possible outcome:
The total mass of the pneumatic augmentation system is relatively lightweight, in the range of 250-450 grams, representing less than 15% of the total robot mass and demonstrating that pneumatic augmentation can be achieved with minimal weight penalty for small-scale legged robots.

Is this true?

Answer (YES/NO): NO